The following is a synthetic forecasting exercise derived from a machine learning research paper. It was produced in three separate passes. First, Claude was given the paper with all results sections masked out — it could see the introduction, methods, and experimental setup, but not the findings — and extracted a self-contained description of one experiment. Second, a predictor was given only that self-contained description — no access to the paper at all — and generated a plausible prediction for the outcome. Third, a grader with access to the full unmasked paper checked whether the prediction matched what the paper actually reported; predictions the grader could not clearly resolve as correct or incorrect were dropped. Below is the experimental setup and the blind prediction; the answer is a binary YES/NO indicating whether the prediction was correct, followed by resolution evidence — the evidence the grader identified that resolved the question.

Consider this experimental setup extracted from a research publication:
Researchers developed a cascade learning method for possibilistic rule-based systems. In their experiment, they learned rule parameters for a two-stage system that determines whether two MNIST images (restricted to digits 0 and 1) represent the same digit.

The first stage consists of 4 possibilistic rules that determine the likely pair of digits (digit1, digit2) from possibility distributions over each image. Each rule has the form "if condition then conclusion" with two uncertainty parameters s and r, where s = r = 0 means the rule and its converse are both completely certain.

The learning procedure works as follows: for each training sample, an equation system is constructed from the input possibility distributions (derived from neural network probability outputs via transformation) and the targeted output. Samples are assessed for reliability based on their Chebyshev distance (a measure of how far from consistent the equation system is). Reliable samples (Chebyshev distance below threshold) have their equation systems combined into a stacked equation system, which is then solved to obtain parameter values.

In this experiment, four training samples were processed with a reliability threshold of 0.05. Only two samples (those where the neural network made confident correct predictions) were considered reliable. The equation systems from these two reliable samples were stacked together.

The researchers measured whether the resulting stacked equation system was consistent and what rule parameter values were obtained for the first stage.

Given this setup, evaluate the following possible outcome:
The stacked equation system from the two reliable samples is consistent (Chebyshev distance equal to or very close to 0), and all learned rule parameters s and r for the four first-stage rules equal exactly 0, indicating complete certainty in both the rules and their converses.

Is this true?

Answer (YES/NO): YES